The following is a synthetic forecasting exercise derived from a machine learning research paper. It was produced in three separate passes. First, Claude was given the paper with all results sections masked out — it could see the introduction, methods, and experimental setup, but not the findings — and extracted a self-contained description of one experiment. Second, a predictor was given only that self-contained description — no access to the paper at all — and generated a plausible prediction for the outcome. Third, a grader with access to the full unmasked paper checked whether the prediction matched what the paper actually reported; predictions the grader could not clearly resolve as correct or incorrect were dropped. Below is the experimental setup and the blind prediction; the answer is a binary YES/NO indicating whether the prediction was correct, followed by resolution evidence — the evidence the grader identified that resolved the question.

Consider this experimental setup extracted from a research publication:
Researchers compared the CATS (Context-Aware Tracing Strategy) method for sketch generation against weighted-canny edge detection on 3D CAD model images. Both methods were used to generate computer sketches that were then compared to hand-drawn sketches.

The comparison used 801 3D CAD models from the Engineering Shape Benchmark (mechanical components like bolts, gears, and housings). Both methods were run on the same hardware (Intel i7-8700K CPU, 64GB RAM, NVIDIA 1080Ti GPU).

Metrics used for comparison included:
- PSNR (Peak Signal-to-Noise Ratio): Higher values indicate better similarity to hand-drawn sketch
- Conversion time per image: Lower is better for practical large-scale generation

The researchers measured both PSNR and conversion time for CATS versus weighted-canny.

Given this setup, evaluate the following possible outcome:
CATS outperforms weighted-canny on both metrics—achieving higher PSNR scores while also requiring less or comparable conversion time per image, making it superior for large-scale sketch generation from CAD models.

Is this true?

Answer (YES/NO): NO